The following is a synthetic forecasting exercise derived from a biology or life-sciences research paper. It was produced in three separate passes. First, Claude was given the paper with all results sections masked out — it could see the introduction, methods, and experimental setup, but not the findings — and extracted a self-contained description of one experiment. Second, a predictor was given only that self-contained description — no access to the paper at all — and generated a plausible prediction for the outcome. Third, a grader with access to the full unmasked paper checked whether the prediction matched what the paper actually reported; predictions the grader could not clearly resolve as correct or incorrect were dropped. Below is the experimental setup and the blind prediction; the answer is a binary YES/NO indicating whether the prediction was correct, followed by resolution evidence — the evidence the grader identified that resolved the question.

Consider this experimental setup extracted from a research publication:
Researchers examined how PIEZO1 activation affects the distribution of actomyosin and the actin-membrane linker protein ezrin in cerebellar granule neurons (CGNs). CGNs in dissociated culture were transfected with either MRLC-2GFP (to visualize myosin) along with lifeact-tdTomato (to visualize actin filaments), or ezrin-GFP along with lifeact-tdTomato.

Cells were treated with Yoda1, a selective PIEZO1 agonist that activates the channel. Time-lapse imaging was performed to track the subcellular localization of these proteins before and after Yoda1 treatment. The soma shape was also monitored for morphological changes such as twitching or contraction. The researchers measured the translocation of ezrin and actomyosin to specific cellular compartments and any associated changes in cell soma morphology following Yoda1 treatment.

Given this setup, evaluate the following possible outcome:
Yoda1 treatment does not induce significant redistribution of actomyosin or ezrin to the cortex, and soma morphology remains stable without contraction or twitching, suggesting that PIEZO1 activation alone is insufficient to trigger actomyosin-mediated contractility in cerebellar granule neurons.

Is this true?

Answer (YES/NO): NO